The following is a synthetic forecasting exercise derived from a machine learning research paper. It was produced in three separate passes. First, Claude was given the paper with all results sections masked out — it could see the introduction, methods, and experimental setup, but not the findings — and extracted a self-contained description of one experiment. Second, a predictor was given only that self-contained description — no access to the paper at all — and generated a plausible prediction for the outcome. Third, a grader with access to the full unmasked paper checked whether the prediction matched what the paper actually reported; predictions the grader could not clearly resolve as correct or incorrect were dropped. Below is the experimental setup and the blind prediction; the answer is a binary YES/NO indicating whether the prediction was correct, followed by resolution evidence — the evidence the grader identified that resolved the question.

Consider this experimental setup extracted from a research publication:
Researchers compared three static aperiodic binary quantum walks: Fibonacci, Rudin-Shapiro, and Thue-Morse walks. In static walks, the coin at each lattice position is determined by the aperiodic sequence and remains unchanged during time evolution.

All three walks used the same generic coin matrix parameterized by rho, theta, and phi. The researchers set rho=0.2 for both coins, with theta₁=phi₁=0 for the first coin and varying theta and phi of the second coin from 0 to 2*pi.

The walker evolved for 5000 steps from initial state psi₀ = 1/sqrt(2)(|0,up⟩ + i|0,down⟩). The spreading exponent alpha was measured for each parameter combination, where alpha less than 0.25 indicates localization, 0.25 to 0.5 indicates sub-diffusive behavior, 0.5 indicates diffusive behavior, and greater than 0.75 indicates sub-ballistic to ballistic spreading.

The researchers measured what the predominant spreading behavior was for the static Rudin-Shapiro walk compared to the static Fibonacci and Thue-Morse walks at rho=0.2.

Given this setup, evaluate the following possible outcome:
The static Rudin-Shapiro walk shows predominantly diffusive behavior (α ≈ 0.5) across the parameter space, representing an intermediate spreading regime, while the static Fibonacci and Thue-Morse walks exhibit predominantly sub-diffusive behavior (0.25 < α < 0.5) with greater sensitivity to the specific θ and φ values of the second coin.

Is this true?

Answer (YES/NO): NO